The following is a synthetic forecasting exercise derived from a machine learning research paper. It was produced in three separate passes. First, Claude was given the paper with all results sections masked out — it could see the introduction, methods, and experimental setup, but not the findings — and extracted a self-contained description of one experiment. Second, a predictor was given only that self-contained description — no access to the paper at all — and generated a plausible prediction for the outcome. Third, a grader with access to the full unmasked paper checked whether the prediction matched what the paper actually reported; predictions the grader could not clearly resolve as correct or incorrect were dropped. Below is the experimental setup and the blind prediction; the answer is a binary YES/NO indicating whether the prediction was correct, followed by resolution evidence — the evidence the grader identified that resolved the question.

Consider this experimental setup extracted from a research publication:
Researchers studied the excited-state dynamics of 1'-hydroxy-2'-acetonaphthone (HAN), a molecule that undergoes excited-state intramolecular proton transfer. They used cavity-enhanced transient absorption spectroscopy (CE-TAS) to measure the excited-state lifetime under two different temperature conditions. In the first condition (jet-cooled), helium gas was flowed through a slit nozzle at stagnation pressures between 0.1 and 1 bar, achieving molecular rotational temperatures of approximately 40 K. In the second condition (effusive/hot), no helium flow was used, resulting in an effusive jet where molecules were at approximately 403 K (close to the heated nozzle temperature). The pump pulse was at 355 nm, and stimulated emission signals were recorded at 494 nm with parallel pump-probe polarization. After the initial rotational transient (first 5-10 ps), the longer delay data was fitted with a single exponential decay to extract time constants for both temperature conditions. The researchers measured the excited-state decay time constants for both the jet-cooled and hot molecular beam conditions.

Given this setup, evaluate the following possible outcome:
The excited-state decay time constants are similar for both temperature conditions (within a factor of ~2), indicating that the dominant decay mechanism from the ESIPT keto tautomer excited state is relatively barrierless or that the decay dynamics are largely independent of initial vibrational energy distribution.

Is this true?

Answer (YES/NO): NO